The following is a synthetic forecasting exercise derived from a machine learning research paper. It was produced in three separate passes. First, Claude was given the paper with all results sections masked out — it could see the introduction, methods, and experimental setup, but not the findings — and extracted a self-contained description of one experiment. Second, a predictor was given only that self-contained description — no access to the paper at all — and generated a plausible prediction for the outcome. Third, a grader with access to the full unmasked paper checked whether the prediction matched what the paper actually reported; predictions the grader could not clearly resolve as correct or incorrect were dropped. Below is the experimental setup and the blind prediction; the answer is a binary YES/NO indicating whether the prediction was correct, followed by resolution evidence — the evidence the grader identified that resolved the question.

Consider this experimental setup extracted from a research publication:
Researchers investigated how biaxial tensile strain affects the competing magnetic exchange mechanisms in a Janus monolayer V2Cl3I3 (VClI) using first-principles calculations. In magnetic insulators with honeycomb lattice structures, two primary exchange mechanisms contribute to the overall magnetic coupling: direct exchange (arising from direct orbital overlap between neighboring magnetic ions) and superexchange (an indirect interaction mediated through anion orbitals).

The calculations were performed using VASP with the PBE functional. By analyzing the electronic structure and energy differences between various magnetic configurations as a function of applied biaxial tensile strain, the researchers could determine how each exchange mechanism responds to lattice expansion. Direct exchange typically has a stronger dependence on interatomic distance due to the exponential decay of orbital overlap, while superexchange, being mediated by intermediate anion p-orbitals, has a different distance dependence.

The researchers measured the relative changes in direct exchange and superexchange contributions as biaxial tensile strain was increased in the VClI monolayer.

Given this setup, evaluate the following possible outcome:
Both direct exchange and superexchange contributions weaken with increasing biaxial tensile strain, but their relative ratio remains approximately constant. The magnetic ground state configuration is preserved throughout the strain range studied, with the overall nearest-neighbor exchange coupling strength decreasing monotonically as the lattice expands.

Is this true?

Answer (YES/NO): NO